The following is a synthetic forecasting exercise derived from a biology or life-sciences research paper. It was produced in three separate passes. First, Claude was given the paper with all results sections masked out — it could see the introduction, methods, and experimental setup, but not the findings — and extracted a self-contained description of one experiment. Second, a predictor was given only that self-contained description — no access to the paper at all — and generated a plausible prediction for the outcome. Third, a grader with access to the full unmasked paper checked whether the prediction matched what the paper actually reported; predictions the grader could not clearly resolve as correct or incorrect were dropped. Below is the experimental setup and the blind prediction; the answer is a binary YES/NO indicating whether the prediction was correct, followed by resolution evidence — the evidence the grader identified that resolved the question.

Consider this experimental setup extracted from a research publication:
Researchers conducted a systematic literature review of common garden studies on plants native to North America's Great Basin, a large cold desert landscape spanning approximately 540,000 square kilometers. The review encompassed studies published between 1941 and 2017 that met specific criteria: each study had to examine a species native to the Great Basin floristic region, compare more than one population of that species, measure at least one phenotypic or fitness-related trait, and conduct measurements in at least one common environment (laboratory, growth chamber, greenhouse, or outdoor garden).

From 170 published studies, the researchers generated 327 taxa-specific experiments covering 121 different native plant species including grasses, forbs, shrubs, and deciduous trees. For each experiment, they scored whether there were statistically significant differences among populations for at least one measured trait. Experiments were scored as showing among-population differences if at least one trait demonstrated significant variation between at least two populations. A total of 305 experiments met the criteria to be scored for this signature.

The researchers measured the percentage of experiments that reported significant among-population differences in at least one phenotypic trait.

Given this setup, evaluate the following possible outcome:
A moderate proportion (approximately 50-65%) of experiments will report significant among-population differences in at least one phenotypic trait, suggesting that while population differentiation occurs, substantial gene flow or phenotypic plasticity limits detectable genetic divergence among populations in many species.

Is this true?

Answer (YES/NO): NO